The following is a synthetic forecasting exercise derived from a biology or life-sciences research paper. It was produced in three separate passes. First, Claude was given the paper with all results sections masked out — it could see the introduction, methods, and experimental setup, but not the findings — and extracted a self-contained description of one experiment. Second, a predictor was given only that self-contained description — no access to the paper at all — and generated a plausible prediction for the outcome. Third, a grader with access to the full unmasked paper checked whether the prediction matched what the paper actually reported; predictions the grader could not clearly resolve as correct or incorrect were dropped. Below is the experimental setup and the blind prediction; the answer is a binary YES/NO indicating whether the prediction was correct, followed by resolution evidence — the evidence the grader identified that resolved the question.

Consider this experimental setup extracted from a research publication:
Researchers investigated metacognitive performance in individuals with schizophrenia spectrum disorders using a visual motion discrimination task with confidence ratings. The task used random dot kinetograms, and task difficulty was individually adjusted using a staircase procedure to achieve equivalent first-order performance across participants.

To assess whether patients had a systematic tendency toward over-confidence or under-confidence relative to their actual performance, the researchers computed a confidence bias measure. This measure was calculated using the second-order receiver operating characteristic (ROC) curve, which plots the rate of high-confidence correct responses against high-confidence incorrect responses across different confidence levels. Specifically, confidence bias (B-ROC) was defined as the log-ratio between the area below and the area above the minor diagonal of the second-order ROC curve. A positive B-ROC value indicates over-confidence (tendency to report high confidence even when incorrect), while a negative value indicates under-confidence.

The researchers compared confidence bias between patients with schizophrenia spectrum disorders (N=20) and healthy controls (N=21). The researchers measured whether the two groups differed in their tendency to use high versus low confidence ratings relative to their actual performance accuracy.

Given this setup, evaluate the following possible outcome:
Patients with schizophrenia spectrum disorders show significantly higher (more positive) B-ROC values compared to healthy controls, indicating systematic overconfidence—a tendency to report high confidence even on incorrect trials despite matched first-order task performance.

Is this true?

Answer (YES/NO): NO